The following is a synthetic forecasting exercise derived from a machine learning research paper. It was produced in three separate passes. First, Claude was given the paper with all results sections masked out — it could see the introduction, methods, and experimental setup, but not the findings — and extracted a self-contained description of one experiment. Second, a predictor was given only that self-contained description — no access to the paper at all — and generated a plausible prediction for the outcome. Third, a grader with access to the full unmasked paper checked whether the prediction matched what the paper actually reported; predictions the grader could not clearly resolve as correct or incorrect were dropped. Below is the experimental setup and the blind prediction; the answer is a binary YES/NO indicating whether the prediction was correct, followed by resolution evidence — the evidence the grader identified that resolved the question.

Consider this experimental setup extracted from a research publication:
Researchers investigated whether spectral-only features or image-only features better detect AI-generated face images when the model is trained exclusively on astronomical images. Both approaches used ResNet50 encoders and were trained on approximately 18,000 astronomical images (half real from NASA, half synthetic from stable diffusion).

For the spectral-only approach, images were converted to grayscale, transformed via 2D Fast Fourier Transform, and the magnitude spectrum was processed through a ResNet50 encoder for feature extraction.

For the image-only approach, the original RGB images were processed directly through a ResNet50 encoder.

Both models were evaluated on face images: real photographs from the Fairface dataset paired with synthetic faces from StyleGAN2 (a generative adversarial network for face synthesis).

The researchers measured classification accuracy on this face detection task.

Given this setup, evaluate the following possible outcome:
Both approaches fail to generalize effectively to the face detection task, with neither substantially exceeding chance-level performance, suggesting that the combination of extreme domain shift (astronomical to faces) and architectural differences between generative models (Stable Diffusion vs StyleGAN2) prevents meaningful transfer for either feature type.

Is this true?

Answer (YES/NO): NO